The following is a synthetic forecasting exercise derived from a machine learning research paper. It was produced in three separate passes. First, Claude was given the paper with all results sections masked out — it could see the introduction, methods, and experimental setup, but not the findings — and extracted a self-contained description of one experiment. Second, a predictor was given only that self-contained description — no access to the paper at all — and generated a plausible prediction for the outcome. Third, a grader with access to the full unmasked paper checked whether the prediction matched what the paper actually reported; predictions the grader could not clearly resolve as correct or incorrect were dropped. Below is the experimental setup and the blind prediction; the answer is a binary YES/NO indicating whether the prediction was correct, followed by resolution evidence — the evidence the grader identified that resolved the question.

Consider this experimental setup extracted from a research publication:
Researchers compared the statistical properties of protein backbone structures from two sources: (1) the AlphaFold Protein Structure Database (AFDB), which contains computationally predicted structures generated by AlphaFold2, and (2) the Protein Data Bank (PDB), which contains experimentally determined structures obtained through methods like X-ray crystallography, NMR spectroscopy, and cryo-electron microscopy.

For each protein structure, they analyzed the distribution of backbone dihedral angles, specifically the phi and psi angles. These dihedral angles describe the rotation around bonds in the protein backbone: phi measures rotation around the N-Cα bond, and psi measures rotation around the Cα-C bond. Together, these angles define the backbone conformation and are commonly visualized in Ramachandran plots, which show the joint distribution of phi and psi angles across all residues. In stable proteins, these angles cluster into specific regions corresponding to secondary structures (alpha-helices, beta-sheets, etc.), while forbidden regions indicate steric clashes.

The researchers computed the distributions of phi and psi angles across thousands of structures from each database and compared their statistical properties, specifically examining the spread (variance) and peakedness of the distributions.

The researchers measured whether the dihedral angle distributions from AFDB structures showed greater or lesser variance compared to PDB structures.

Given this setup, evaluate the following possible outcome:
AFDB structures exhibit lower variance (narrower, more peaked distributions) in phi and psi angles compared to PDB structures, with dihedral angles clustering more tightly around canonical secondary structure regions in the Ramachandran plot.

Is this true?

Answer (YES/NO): YES